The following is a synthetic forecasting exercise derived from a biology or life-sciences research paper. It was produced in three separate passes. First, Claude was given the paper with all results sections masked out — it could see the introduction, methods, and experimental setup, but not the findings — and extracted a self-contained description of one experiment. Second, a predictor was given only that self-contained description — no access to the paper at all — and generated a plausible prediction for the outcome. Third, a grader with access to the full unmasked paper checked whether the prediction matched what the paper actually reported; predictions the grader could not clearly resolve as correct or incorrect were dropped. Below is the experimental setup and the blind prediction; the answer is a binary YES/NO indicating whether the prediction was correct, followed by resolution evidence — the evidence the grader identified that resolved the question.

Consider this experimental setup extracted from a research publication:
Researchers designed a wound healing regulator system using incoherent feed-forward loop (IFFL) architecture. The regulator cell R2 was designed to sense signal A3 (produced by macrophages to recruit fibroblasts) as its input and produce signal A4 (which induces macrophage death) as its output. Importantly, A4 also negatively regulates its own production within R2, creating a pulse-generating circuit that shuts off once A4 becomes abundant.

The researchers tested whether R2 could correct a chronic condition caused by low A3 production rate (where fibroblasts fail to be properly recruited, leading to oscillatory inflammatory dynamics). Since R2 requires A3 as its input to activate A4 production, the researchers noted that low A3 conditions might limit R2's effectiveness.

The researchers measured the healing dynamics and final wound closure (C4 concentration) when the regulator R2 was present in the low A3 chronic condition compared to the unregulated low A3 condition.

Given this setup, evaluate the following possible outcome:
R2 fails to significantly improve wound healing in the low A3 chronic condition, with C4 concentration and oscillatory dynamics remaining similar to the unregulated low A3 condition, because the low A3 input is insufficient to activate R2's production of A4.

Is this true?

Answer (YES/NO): NO